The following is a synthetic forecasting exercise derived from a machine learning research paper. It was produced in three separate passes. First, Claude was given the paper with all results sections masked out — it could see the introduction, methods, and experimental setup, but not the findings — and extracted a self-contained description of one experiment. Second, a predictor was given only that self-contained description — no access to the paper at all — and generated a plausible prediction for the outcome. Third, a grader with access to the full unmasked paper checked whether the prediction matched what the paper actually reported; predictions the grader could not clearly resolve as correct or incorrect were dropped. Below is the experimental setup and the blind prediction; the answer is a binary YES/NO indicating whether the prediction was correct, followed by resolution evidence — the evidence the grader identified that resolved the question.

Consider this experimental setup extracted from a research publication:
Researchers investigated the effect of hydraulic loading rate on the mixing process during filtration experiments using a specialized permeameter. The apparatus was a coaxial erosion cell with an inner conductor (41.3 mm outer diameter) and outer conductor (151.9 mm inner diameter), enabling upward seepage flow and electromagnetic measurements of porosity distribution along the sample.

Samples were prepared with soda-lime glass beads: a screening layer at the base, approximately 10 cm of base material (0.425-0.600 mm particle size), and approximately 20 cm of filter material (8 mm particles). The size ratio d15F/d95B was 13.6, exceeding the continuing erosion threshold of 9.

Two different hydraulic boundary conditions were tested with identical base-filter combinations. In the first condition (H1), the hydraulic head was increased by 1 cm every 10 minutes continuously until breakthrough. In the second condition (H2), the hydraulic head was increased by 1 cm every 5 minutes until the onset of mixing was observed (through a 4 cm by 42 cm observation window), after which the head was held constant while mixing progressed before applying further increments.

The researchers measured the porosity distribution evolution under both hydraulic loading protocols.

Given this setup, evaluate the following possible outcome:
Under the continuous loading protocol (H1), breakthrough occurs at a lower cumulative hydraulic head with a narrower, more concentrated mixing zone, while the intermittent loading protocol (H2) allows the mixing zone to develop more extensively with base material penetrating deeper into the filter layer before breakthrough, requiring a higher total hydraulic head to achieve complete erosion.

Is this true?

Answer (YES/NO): NO